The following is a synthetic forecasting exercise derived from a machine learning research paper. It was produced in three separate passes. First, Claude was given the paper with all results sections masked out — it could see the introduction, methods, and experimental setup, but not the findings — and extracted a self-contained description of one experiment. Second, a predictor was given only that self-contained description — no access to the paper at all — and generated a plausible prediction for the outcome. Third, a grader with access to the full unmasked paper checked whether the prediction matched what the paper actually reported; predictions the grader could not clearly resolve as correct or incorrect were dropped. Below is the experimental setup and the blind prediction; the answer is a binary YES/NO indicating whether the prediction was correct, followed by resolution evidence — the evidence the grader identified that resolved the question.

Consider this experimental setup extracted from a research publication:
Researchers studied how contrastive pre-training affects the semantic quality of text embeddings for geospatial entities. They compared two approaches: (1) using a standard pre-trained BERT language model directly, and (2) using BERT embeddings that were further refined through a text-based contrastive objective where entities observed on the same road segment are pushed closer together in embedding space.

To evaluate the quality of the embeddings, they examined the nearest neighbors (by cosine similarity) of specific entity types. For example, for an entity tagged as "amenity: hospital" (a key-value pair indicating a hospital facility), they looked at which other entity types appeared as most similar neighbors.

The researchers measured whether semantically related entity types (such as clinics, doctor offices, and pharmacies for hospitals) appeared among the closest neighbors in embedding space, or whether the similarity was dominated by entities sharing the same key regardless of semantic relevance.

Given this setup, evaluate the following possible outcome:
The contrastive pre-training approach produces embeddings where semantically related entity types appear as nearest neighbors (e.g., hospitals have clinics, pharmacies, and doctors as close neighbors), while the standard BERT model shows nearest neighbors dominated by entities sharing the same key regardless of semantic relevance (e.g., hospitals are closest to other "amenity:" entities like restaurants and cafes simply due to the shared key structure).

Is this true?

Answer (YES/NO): YES